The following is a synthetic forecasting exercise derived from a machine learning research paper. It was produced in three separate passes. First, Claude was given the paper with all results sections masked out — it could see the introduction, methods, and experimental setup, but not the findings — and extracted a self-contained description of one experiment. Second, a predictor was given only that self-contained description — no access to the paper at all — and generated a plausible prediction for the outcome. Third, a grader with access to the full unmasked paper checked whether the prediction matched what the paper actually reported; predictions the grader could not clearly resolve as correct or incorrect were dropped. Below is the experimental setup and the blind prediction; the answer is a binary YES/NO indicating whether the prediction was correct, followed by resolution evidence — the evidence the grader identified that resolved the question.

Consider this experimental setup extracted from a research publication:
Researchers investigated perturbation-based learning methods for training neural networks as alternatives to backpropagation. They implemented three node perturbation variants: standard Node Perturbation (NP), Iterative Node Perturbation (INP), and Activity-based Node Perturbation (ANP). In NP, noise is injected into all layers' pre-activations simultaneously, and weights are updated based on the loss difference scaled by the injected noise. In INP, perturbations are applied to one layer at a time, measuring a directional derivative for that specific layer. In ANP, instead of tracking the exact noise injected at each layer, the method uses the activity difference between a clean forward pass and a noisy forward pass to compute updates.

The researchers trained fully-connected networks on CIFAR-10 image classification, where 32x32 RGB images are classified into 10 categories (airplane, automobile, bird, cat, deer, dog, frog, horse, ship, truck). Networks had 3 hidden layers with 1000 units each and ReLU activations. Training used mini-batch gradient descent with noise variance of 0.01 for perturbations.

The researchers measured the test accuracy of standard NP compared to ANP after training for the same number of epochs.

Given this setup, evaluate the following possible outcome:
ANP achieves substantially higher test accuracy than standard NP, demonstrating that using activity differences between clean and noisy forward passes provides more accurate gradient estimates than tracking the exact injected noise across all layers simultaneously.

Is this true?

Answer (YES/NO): NO